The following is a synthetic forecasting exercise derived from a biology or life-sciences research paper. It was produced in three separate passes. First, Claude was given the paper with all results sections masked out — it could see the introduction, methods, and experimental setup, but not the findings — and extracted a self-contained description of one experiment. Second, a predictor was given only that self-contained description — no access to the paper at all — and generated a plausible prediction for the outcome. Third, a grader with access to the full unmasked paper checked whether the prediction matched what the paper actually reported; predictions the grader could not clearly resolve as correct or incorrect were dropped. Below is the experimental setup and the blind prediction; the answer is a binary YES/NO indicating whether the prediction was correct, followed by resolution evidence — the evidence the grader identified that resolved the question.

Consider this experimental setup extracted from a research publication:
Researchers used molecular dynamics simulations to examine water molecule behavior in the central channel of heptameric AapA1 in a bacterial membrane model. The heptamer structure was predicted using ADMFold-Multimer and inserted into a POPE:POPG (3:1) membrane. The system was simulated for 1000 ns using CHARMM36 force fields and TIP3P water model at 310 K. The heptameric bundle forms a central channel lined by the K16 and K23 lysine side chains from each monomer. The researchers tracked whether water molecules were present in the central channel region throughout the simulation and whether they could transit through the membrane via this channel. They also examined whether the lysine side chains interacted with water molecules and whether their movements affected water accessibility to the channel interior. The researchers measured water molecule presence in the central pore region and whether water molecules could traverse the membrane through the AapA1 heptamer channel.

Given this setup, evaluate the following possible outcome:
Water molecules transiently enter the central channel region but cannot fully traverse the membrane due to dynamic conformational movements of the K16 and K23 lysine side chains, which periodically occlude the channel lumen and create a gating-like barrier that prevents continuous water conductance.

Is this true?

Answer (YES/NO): NO